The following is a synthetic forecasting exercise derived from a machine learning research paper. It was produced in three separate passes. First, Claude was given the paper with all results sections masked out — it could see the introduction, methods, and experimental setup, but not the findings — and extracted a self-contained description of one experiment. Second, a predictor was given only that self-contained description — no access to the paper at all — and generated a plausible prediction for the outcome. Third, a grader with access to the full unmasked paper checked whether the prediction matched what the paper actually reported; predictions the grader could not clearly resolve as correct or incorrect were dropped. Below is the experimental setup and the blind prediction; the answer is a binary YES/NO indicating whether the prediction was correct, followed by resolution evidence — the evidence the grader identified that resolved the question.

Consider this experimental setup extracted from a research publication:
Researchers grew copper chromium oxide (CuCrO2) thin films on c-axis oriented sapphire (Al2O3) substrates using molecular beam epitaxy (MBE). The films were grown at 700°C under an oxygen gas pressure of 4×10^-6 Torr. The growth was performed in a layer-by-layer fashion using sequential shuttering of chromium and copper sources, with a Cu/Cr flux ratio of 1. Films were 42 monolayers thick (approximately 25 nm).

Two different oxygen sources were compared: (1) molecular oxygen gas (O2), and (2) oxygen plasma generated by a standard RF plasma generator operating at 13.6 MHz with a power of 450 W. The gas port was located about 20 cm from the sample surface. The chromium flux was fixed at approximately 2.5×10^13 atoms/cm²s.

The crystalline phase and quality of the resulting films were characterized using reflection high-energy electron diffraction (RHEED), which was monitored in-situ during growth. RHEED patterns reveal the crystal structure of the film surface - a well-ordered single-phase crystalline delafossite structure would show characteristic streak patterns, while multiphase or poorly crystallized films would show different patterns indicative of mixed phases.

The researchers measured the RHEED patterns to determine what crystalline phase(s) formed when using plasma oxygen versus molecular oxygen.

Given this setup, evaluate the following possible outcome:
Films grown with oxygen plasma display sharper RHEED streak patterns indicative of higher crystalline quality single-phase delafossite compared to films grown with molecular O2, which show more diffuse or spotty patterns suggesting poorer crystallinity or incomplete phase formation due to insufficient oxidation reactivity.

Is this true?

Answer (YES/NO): NO